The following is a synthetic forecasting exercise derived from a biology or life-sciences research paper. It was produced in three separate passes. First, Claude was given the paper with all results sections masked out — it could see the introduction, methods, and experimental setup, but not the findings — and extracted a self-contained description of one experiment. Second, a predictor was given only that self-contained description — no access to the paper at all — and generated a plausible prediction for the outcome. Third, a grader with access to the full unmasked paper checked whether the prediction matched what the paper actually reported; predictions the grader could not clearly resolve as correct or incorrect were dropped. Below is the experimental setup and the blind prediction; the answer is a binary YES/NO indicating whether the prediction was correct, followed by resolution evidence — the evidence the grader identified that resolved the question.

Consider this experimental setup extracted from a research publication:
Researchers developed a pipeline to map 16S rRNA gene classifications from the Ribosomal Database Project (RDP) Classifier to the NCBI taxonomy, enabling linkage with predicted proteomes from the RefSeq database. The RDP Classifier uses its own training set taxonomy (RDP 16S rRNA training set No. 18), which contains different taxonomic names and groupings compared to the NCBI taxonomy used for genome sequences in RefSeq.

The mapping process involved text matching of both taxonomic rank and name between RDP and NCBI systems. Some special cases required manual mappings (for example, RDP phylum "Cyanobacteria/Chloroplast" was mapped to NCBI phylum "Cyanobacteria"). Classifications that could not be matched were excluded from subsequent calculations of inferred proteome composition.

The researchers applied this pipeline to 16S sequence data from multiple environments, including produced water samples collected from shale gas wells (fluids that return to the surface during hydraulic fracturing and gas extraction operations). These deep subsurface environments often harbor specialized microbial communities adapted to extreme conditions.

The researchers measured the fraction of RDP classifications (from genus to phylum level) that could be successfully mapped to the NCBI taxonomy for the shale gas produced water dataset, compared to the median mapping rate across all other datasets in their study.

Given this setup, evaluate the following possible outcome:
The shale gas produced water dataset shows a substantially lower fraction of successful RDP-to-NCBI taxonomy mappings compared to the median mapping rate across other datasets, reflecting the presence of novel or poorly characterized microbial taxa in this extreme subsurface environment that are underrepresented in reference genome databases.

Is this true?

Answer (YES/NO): YES